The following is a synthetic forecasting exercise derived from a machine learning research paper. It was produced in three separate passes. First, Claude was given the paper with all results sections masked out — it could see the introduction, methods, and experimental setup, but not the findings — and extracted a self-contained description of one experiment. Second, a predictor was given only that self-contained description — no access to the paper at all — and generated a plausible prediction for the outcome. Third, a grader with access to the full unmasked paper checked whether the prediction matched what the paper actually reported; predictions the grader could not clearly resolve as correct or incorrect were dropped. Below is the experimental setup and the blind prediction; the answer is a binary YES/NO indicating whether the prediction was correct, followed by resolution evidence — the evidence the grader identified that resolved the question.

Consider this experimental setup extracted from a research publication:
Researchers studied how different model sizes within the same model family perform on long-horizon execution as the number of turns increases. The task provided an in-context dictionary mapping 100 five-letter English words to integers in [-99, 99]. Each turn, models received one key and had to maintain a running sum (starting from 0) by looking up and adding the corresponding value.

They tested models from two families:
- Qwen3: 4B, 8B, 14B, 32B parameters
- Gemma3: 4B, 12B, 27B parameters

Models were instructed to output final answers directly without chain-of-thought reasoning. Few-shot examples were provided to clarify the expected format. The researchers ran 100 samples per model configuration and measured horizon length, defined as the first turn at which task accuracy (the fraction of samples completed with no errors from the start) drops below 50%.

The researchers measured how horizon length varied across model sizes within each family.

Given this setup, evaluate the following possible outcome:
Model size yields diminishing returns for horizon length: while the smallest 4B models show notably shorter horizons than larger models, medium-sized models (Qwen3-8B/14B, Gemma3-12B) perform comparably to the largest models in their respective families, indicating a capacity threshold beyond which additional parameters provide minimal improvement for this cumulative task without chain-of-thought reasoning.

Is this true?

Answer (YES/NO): NO